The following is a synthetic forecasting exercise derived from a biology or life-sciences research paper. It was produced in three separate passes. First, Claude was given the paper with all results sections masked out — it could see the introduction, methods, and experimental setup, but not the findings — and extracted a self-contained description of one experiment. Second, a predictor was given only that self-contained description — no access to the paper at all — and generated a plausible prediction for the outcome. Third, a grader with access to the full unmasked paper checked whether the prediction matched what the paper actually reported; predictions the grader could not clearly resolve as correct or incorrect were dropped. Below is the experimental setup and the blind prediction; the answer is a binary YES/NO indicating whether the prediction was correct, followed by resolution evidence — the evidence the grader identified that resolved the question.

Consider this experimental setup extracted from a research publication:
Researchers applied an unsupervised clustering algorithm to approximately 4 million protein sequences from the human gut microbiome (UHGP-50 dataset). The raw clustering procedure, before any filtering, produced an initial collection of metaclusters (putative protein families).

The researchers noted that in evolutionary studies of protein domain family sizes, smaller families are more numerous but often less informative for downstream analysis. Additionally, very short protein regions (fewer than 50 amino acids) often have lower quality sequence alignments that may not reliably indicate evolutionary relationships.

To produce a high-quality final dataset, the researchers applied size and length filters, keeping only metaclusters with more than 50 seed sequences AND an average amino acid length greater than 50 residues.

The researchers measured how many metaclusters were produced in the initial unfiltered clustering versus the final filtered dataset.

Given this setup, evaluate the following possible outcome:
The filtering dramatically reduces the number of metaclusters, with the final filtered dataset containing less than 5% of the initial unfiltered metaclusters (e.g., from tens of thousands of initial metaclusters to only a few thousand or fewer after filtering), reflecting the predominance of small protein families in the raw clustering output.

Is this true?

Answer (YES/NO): NO